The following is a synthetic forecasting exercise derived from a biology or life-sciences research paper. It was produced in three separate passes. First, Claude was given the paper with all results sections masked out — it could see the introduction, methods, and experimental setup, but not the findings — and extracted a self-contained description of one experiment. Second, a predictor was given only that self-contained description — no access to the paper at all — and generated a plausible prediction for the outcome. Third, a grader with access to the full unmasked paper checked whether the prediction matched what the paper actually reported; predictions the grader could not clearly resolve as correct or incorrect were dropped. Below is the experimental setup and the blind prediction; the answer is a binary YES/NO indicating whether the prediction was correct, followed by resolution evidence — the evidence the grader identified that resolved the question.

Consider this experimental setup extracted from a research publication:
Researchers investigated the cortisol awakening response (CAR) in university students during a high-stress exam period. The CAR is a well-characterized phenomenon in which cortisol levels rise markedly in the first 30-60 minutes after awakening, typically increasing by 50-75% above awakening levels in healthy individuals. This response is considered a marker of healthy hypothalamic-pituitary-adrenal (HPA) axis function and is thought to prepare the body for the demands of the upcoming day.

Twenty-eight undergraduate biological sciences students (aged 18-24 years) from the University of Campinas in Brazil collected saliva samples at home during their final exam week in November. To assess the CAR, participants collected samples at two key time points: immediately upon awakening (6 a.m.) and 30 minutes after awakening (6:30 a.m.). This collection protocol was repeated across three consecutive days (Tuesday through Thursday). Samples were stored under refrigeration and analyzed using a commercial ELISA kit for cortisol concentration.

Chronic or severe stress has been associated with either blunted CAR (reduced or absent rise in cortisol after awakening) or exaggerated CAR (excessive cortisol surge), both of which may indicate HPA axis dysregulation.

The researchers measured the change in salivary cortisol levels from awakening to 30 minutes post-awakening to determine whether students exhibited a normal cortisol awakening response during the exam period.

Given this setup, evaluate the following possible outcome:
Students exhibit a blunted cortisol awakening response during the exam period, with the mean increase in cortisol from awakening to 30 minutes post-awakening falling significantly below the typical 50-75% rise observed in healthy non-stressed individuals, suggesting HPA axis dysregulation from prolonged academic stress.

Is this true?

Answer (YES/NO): NO